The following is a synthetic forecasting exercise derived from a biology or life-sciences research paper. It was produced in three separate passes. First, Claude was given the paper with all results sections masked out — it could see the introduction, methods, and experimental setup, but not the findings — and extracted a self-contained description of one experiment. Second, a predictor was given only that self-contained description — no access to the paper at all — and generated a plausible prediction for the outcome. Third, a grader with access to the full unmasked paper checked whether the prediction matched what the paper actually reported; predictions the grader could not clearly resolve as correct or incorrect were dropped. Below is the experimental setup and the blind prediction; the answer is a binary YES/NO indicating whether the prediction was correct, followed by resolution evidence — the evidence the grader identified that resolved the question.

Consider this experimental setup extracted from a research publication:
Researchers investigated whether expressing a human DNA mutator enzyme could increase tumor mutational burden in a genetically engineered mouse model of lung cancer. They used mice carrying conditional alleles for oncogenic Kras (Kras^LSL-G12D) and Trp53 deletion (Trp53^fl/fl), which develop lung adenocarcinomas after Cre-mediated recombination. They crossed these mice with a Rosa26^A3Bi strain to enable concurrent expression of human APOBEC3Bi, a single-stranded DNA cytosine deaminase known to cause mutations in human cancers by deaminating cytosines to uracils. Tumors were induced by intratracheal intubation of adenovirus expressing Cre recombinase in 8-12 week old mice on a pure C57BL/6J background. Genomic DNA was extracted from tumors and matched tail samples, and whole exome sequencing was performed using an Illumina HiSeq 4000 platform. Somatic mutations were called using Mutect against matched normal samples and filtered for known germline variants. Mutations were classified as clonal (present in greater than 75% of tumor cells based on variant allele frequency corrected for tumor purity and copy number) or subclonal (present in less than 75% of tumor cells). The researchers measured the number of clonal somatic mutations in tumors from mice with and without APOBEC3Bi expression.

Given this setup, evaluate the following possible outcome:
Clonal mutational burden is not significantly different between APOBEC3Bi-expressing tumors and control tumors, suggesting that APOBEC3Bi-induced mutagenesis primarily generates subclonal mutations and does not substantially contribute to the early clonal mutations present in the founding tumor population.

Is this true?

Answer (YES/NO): YES